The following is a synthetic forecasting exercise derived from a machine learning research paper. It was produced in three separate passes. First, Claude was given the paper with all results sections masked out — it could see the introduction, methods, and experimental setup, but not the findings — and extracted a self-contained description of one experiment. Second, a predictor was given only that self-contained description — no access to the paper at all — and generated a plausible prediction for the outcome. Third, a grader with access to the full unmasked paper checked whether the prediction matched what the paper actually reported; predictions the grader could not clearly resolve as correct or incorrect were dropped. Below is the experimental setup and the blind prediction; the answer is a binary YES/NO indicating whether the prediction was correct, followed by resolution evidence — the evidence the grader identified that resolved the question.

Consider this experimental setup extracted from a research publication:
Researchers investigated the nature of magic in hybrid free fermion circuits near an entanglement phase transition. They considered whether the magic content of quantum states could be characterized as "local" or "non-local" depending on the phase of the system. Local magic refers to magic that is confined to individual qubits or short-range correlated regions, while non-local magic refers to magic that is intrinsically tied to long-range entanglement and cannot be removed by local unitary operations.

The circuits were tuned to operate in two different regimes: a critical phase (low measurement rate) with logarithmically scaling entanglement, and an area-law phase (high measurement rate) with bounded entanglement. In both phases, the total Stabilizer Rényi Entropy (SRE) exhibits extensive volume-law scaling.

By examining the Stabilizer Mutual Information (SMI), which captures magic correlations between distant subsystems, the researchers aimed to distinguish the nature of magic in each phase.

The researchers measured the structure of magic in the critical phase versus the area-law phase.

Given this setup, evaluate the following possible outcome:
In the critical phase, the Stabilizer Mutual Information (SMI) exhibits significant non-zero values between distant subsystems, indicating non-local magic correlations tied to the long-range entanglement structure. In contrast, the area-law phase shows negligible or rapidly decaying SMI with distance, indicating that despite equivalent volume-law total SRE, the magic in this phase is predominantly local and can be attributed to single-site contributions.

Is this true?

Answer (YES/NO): YES